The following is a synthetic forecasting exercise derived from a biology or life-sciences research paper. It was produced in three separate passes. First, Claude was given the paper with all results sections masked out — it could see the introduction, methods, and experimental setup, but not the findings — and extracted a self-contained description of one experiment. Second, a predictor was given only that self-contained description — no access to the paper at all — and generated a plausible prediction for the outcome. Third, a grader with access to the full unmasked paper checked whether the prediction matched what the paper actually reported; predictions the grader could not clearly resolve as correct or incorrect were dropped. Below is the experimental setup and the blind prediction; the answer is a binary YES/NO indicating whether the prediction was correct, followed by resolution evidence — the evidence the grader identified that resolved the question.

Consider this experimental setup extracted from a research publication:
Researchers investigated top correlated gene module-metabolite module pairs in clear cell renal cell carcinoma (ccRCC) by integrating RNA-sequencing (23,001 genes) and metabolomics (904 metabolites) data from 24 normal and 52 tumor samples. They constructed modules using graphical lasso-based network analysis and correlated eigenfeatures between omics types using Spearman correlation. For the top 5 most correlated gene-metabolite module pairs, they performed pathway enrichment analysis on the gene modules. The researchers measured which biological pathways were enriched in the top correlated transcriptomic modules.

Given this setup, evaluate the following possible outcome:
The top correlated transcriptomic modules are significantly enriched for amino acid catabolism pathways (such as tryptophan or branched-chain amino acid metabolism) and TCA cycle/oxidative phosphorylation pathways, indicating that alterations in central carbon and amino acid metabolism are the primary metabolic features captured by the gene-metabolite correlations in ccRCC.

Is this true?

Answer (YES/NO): NO